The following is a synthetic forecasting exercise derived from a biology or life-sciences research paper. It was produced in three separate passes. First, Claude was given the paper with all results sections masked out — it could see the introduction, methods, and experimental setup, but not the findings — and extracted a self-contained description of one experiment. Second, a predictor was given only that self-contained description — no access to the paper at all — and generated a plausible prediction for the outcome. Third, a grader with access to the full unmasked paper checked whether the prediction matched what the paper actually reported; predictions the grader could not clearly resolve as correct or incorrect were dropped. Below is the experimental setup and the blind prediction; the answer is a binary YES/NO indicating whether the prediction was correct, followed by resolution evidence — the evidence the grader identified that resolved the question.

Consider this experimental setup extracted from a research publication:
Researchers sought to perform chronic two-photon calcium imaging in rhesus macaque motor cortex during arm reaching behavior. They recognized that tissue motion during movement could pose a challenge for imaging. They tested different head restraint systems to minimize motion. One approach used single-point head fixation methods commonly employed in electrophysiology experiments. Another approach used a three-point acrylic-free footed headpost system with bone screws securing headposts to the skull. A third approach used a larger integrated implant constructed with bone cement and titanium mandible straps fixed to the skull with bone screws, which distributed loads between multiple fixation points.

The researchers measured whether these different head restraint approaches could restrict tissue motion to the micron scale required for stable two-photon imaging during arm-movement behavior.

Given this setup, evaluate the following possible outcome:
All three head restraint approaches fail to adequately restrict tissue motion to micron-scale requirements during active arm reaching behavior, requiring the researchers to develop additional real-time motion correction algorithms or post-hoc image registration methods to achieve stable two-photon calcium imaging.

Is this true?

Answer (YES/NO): NO